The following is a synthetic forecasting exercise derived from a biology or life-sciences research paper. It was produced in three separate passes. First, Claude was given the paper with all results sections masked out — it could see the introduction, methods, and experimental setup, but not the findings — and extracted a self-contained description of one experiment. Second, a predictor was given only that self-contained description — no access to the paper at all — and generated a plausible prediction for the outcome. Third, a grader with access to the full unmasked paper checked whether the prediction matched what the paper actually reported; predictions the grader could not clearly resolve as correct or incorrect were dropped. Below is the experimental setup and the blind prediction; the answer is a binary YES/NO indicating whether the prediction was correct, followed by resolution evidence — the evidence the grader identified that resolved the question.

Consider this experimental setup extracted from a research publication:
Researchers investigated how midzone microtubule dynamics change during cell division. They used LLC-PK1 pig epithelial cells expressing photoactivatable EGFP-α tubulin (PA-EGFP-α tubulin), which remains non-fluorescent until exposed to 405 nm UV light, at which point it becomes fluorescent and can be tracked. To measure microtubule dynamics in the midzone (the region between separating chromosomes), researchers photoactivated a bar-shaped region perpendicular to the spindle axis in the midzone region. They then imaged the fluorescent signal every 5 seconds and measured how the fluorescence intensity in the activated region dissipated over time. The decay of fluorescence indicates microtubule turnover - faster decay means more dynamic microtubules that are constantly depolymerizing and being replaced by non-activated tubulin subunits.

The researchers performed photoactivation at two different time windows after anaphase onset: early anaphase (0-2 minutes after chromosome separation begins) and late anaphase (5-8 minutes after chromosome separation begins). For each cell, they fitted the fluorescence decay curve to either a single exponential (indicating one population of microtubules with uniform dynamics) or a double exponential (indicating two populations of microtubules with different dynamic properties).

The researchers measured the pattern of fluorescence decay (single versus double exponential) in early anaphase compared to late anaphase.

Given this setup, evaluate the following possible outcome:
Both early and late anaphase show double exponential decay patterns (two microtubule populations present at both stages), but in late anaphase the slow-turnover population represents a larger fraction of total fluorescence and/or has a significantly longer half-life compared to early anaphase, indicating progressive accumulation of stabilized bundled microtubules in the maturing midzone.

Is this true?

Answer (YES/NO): NO